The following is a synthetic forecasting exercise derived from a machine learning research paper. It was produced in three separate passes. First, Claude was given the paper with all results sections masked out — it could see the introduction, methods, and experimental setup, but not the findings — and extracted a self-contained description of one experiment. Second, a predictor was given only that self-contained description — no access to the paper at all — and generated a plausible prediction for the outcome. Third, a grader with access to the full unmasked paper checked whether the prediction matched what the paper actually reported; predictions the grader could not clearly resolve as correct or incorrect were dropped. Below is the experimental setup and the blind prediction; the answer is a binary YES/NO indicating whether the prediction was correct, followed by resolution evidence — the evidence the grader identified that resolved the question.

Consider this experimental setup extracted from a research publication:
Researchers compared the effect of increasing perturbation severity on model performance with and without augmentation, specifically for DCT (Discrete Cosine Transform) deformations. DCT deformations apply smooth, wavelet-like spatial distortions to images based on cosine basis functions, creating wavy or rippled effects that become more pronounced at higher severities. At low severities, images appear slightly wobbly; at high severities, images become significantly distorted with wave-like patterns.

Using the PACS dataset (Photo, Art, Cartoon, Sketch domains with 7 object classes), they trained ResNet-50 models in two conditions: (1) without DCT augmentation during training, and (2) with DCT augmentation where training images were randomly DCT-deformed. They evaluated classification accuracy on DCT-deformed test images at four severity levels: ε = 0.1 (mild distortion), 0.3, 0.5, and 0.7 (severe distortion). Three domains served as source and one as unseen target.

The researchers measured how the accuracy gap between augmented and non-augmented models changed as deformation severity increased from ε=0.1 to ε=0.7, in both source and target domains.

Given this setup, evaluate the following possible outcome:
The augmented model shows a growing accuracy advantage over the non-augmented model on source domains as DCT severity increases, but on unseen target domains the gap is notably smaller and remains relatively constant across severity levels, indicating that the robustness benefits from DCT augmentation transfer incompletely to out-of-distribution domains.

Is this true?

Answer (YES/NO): NO